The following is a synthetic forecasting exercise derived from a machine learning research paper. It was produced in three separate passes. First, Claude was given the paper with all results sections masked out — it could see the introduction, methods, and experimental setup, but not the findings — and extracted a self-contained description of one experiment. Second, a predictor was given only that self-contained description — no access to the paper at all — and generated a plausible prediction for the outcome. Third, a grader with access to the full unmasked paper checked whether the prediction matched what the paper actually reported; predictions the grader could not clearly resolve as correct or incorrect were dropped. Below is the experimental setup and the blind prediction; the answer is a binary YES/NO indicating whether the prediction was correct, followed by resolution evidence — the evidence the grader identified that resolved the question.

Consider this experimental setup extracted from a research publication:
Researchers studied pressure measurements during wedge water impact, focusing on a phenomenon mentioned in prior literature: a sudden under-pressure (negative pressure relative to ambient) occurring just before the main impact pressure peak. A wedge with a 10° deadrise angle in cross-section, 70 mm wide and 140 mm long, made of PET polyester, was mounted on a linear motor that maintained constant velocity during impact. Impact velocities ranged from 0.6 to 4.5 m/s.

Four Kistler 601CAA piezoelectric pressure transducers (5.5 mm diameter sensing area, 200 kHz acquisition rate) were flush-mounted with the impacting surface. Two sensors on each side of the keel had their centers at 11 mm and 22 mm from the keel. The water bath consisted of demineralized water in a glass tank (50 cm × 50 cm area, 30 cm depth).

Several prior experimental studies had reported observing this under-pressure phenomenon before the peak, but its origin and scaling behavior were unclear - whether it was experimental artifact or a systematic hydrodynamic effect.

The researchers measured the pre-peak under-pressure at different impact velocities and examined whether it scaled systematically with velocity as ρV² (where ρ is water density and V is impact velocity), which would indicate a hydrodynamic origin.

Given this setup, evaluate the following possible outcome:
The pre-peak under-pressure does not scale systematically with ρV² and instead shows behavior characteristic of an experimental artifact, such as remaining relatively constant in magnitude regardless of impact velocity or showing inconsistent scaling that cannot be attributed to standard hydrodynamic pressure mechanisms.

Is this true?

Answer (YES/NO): NO